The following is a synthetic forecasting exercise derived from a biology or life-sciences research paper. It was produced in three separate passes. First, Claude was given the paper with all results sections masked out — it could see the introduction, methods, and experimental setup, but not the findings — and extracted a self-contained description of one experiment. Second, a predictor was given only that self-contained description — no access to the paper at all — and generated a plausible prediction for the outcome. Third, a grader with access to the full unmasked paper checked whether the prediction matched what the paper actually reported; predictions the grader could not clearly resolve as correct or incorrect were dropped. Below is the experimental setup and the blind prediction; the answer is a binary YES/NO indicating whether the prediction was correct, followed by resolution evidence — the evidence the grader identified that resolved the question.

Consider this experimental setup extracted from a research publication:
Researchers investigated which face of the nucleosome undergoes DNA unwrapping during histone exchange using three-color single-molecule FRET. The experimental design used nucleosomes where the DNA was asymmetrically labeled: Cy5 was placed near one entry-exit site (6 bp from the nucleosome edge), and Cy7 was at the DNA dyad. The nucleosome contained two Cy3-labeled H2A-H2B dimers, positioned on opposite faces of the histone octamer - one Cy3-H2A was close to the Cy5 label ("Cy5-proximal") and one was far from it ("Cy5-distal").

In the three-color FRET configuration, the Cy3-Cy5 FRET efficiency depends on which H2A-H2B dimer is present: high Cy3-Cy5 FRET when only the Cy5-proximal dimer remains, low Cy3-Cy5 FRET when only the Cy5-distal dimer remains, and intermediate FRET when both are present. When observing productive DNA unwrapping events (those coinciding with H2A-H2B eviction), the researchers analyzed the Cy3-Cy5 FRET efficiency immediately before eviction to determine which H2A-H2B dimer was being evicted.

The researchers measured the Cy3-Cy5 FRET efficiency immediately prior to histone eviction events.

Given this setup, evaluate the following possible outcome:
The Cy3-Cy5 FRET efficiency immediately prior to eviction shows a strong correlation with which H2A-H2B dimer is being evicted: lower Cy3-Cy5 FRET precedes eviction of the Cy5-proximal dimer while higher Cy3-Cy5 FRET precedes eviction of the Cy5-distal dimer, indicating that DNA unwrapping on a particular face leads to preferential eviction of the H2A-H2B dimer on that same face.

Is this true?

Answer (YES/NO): NO